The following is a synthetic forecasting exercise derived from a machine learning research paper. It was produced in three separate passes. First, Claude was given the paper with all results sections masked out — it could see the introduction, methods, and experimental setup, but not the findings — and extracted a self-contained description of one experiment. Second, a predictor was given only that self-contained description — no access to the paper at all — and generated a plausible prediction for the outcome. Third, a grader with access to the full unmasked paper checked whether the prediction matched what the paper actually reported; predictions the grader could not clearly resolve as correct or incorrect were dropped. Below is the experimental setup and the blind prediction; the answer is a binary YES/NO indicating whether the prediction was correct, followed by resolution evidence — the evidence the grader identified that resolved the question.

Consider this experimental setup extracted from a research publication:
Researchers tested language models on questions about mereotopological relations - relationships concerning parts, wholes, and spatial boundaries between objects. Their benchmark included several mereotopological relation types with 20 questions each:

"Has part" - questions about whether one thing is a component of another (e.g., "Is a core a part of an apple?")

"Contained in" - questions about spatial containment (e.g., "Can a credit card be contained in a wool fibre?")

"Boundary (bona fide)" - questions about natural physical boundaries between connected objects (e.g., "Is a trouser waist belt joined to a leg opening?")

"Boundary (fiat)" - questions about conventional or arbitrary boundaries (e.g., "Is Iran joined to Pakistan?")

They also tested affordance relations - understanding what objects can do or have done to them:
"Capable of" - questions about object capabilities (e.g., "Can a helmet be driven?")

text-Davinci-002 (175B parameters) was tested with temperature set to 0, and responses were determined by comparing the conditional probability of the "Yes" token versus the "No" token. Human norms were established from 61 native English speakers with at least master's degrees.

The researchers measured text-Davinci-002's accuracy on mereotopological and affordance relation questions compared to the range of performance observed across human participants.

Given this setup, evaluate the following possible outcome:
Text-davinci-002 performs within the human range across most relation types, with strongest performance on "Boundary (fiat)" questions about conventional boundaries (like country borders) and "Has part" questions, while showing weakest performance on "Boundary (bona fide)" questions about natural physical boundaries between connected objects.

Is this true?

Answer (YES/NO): NO